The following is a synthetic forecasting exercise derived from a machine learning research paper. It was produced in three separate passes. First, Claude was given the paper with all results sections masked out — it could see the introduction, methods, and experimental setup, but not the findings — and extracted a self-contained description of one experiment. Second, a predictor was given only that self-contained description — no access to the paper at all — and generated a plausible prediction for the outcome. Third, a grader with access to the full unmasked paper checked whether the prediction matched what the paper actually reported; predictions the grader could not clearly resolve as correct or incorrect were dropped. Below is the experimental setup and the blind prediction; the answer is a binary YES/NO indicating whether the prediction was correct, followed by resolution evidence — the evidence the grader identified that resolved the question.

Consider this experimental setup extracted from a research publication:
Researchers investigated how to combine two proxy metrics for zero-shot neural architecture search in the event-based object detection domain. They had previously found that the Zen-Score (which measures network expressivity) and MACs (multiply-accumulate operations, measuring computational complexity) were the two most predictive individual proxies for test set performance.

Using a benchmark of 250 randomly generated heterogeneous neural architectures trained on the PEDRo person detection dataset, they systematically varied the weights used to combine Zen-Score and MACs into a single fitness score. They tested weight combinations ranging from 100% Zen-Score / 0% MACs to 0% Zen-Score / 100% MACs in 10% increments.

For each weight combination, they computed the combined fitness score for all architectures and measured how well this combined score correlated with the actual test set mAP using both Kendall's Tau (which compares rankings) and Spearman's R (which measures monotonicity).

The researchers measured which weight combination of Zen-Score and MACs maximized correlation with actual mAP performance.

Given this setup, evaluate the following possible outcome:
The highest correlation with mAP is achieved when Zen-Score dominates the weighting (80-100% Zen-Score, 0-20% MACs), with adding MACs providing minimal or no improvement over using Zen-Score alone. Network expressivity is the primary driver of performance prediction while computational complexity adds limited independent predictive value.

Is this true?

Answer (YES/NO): NO